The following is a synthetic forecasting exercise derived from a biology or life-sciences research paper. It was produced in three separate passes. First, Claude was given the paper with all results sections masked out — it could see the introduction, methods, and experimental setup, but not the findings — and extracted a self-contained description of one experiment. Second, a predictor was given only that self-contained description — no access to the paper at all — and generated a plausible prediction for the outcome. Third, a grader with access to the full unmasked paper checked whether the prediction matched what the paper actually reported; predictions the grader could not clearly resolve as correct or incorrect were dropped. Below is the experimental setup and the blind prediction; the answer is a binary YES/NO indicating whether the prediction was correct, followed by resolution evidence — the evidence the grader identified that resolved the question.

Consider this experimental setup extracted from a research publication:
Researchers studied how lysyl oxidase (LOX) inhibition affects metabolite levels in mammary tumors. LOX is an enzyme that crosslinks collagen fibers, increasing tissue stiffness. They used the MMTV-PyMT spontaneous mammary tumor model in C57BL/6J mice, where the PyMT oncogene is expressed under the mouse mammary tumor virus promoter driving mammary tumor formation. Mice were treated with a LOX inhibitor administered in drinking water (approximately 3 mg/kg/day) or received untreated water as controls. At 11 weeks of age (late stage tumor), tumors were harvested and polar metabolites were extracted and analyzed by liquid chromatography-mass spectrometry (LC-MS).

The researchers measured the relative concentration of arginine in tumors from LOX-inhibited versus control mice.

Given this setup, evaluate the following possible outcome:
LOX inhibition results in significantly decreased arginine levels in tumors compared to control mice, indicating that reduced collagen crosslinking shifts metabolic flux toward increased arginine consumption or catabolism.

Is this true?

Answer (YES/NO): NO